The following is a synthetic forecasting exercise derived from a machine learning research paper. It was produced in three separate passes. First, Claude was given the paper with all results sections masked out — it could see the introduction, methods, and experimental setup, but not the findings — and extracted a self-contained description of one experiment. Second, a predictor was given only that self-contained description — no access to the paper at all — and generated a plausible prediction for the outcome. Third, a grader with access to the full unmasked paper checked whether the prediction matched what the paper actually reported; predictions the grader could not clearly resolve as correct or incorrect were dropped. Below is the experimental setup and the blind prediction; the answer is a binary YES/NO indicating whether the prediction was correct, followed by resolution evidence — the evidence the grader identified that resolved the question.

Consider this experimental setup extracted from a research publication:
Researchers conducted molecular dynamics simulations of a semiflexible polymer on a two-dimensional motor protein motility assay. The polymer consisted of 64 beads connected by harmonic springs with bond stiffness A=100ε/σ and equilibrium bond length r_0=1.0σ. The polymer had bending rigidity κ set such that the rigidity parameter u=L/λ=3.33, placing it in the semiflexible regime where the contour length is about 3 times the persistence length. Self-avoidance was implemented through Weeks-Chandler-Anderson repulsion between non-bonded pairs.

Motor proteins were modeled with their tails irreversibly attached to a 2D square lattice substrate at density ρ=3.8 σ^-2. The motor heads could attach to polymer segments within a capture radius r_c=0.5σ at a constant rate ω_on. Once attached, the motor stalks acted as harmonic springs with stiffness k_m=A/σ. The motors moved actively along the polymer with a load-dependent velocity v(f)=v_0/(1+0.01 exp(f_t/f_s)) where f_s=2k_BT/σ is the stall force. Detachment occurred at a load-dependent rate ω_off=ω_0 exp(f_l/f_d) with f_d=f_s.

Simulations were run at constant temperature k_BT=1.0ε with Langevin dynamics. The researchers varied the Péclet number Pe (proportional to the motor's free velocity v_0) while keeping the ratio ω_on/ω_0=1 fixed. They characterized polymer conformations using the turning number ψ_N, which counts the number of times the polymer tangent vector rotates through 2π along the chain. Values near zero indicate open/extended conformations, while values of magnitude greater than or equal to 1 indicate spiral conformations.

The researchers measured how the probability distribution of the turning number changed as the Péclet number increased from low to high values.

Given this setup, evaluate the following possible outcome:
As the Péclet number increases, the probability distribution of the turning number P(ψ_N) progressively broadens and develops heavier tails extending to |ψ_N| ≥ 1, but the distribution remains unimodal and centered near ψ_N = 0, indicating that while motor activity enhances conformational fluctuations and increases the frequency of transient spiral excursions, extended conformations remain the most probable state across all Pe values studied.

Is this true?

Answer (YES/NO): NO